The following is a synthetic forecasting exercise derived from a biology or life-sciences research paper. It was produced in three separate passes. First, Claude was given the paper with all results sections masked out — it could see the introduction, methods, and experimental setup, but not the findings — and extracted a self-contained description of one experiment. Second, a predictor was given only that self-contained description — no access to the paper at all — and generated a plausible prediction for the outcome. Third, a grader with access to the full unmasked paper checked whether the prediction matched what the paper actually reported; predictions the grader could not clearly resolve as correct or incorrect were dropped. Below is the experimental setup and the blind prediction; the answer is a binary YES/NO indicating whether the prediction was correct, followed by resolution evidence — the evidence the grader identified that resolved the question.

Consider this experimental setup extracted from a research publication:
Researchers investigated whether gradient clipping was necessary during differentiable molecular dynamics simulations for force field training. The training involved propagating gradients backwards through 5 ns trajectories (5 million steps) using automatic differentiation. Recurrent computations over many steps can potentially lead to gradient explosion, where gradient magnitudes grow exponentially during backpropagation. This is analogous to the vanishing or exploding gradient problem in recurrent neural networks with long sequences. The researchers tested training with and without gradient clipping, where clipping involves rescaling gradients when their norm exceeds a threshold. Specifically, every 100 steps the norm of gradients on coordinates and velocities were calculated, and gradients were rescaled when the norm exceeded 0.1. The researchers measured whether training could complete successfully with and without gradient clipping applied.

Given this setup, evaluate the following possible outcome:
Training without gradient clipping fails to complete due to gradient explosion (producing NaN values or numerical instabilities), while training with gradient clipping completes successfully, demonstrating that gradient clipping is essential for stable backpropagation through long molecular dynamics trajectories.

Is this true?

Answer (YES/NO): YES